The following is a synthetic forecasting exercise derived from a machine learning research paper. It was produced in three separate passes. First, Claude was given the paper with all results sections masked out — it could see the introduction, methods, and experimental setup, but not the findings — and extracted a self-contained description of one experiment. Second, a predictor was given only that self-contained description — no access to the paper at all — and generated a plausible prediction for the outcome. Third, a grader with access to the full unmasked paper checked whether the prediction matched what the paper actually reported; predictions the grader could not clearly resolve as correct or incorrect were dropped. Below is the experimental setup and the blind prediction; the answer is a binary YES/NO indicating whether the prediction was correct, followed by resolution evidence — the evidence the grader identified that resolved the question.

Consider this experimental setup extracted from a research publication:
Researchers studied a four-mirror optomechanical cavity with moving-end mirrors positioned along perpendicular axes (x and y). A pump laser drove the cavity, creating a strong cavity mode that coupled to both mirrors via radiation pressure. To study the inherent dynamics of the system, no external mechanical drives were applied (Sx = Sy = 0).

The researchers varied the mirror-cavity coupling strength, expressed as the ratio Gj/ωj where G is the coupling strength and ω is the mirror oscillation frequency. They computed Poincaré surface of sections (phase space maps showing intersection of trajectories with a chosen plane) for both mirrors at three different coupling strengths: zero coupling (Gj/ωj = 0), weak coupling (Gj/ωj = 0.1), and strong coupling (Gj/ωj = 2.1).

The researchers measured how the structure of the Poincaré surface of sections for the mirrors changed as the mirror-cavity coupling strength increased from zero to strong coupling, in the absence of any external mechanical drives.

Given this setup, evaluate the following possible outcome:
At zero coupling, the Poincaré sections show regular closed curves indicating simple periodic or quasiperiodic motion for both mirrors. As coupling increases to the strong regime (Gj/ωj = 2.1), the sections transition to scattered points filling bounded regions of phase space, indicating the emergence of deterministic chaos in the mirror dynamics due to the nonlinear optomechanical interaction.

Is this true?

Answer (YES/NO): NO